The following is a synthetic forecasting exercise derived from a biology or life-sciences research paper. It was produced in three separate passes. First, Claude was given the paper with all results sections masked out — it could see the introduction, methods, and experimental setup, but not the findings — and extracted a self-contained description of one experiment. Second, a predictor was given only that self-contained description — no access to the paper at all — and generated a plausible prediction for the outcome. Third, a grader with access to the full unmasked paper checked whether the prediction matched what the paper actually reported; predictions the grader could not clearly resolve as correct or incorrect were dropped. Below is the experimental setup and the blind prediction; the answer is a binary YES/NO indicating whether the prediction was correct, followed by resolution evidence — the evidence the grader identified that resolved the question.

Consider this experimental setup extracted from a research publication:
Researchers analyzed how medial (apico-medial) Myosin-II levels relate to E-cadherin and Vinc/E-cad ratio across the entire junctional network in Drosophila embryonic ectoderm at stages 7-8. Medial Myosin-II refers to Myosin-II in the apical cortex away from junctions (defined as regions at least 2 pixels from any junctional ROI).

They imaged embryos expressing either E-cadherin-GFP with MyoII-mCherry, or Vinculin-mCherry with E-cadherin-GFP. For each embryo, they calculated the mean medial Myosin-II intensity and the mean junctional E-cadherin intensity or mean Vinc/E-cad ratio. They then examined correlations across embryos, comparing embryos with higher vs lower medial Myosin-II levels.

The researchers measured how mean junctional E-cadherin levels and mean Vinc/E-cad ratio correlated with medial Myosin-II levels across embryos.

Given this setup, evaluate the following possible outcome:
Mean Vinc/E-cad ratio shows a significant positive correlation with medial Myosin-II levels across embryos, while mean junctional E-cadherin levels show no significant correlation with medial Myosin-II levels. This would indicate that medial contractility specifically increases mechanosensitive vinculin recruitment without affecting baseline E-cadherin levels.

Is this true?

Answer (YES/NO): NO